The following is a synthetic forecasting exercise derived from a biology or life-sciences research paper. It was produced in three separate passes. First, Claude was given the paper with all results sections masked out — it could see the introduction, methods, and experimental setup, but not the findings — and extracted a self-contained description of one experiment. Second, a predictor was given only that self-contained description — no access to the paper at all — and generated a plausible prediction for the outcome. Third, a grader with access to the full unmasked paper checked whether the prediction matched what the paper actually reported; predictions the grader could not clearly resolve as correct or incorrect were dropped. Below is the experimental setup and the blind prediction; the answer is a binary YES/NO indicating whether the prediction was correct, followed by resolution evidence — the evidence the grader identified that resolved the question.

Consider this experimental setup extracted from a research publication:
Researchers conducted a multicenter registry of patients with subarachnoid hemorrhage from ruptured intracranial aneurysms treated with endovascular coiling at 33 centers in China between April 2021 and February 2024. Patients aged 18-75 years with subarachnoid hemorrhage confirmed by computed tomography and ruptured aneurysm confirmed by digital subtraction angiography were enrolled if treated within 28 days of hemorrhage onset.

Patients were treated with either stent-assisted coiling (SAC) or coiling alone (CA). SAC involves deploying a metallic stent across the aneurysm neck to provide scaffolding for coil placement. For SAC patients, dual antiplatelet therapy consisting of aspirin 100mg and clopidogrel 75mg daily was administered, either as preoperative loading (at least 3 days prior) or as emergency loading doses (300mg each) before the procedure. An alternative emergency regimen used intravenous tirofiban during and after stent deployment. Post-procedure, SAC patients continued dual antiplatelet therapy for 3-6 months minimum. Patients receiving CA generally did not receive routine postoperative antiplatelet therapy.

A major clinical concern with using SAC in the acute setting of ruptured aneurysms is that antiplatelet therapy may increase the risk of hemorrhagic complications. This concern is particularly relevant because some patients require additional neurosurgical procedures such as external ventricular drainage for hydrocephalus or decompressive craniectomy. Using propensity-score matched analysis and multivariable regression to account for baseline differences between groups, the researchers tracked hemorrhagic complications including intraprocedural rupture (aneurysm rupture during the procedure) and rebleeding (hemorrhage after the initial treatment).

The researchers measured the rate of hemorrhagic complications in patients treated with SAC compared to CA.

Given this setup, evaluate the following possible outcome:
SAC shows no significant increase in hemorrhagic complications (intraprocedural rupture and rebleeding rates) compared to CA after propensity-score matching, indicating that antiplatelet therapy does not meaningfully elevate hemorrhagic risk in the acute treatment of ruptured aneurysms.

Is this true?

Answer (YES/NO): YES